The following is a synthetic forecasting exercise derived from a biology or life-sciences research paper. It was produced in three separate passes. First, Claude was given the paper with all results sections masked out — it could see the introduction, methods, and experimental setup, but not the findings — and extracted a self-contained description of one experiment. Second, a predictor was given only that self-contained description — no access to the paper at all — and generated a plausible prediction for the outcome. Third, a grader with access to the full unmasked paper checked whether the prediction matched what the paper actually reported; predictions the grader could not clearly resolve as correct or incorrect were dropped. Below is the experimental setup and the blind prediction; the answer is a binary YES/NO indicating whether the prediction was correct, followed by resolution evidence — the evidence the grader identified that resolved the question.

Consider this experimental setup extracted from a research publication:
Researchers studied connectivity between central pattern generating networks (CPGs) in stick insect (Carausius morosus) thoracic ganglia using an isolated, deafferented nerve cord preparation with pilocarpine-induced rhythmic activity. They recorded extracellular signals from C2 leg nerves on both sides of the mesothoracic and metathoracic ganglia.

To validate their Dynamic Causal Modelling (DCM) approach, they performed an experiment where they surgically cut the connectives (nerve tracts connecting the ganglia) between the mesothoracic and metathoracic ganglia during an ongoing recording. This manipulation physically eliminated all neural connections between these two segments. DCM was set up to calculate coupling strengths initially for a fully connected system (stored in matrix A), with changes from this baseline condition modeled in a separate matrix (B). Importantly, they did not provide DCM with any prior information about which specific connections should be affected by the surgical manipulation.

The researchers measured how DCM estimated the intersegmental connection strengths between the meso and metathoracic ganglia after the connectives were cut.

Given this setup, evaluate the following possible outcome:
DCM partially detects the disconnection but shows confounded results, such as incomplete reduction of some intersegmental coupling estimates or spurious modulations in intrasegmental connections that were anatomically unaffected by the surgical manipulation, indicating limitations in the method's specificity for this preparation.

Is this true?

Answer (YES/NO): NO